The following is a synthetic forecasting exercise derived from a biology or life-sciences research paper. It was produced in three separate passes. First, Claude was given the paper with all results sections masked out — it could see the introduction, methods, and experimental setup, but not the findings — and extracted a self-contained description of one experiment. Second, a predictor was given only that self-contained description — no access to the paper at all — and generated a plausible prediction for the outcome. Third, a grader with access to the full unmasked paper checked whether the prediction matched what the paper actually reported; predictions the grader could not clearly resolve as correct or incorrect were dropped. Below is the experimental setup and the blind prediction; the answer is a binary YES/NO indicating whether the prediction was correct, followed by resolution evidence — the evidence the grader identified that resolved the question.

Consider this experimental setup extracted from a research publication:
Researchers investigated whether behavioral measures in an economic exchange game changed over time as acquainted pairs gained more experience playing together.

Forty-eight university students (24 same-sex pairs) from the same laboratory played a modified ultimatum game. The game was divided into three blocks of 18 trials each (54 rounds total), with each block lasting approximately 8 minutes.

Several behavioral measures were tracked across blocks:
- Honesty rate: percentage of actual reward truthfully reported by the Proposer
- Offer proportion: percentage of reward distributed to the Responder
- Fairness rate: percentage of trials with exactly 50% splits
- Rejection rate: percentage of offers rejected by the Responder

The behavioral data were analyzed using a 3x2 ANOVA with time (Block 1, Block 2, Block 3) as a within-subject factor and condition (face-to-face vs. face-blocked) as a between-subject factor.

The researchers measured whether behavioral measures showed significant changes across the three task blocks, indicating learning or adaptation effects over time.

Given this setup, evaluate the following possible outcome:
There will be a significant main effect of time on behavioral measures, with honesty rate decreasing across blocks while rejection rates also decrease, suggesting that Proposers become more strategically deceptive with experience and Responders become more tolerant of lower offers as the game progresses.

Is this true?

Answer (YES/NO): NO